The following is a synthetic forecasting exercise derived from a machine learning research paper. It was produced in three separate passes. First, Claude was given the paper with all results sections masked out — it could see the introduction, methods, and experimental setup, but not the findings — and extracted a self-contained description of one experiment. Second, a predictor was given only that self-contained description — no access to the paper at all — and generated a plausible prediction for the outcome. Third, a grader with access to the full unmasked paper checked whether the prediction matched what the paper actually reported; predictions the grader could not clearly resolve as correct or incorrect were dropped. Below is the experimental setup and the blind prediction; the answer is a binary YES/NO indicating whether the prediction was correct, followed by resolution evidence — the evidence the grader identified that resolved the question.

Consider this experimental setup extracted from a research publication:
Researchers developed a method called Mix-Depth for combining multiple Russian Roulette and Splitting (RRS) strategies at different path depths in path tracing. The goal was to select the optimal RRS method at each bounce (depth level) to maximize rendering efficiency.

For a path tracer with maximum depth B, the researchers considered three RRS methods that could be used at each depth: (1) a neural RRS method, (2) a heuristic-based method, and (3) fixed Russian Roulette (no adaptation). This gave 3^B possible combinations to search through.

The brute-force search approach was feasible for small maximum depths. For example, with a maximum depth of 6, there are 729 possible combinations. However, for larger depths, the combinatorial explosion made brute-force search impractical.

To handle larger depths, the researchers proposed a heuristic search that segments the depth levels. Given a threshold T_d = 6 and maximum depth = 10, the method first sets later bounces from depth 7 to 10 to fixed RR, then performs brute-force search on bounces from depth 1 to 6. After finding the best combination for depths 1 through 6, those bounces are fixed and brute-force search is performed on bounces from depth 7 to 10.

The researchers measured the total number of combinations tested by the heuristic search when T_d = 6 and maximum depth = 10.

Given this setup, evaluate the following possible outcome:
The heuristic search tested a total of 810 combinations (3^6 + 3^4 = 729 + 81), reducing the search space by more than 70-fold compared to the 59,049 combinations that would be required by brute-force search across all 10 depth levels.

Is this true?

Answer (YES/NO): YES